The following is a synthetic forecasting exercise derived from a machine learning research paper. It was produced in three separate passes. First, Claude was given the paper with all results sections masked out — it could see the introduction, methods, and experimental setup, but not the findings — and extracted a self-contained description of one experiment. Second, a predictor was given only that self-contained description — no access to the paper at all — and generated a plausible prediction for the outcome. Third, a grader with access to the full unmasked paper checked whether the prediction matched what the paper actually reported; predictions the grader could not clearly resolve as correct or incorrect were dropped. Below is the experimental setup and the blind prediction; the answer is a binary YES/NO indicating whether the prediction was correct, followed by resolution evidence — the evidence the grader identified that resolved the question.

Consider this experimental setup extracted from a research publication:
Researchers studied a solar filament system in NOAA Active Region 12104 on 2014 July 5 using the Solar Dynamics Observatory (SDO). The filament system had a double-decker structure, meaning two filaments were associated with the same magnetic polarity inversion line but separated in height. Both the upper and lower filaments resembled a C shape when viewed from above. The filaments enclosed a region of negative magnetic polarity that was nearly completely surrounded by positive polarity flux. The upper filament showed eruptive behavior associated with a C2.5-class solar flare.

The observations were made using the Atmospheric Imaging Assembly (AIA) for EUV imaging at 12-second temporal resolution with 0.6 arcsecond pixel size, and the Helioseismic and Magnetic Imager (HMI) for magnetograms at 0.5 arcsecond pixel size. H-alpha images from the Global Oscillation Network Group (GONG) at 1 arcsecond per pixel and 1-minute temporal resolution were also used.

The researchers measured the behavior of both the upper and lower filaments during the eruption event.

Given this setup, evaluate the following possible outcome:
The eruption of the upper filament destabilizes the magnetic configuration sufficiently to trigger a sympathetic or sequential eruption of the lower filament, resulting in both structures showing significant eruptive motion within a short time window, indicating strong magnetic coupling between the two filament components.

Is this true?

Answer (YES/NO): NO